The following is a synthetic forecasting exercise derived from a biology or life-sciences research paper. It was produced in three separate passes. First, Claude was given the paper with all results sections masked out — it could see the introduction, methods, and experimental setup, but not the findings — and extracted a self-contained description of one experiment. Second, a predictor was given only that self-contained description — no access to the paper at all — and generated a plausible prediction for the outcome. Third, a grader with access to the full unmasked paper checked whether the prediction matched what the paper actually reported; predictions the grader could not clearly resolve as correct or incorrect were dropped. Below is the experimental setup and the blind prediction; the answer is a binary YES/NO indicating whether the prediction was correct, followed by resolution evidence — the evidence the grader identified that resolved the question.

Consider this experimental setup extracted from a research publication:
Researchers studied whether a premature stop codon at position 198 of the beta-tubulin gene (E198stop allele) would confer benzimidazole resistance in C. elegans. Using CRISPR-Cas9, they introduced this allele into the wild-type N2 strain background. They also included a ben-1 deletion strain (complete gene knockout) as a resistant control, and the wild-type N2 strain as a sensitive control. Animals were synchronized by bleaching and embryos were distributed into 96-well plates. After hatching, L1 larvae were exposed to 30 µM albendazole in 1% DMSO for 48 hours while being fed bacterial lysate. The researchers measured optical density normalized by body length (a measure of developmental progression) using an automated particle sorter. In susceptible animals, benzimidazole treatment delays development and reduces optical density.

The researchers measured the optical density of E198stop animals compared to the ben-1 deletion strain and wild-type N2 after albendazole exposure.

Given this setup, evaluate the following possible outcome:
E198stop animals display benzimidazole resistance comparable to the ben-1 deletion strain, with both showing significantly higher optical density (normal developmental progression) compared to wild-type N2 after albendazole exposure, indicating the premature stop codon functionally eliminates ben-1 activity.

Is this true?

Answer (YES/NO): YES